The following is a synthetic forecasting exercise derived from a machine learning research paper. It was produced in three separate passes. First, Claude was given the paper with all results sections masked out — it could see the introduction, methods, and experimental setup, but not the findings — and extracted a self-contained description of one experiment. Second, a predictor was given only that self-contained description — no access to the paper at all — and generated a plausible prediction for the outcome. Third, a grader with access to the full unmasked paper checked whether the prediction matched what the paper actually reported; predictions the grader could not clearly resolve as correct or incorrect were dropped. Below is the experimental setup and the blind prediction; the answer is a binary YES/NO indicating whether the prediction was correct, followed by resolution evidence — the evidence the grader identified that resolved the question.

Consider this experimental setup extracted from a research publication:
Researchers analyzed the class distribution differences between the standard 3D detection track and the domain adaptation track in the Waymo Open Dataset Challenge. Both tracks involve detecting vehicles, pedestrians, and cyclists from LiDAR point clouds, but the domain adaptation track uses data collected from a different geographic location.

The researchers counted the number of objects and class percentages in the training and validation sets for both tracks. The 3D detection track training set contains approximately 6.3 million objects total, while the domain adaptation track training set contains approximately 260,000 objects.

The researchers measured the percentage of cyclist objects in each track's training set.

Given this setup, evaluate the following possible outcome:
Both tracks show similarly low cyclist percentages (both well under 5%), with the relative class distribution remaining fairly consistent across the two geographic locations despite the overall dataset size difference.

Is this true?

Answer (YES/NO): NO